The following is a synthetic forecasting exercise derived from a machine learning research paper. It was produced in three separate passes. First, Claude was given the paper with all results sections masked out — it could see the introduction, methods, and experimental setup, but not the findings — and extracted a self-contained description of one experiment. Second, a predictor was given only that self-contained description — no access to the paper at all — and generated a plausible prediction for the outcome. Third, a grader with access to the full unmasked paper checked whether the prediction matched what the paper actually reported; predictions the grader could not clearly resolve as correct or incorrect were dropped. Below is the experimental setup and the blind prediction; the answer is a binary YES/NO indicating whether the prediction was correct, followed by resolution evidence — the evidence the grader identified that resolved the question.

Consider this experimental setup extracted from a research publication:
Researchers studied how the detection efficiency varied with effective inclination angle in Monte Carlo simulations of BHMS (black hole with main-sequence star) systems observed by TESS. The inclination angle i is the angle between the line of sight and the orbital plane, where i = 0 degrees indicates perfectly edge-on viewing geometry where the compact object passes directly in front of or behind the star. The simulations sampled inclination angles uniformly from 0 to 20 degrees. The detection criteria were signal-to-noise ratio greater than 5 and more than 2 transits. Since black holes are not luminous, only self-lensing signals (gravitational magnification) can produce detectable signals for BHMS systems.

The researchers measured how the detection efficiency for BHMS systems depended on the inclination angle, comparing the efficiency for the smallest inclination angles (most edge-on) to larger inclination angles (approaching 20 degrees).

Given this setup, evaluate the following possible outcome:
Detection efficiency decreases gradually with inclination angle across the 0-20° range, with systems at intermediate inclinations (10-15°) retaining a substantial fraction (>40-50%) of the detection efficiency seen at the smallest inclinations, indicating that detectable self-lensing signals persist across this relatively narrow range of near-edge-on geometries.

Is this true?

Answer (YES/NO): NO